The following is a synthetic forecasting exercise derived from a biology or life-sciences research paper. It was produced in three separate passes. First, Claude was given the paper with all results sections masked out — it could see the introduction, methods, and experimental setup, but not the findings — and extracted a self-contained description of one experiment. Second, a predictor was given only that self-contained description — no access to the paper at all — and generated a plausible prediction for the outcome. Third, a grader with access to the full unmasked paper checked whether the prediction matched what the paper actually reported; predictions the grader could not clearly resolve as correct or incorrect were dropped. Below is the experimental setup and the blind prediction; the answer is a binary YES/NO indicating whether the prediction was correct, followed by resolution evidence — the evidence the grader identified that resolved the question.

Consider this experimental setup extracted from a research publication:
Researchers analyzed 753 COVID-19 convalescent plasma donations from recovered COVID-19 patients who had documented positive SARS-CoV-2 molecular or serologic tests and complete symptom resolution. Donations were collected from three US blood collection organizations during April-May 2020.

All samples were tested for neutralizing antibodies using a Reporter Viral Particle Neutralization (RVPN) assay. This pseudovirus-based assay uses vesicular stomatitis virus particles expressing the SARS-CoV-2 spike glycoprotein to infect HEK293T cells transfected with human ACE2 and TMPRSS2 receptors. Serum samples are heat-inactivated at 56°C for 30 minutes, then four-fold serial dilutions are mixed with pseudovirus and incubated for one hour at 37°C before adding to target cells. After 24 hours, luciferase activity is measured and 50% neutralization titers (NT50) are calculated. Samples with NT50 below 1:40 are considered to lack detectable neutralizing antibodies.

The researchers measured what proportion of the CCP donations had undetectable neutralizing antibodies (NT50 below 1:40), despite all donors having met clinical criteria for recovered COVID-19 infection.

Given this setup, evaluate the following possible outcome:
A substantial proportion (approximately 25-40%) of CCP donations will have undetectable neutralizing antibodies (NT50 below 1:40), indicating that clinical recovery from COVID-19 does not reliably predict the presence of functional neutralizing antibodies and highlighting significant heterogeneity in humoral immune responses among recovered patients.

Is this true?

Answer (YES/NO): NO